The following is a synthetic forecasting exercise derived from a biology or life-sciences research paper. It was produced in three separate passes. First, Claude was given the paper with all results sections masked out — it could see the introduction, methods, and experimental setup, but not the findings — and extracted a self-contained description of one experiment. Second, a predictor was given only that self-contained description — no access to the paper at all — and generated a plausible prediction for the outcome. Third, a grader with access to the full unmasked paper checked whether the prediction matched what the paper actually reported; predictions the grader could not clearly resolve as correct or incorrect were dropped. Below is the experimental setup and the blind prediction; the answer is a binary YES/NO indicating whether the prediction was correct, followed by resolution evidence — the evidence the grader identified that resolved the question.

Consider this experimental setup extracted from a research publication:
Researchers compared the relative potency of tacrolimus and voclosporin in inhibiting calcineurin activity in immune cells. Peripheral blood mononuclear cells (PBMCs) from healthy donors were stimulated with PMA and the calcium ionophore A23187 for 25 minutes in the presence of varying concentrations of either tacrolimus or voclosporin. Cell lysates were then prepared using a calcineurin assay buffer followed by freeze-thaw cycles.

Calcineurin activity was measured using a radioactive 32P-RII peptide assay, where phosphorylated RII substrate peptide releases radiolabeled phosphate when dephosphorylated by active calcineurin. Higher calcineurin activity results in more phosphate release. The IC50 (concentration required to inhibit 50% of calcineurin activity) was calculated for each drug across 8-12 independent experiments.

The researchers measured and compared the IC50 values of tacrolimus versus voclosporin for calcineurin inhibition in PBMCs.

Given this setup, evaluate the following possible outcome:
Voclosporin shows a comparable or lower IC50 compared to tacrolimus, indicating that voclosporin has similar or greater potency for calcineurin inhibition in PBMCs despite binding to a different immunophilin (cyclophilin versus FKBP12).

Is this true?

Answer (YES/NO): NO